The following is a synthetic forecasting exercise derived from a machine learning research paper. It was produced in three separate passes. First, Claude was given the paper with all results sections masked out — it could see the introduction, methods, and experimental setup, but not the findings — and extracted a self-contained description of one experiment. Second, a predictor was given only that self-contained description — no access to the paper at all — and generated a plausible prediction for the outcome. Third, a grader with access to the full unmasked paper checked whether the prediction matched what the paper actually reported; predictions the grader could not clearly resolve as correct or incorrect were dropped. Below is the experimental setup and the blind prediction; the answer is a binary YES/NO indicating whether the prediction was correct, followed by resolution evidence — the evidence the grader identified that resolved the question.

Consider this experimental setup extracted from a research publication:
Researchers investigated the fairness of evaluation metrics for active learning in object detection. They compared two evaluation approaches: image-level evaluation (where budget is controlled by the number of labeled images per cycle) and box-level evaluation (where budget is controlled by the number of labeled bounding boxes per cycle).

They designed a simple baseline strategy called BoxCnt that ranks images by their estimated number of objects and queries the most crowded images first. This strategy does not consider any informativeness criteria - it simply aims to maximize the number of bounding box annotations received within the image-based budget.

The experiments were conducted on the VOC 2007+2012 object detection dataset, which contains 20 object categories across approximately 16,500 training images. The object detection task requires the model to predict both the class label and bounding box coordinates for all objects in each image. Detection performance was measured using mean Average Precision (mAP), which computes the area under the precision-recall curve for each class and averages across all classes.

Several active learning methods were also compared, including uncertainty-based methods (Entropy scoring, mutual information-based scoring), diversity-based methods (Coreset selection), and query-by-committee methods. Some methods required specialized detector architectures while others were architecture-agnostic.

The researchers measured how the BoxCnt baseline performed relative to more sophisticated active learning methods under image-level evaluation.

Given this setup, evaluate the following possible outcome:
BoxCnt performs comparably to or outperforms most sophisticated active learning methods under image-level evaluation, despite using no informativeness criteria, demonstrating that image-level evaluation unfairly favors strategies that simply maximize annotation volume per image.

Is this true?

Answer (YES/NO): YES